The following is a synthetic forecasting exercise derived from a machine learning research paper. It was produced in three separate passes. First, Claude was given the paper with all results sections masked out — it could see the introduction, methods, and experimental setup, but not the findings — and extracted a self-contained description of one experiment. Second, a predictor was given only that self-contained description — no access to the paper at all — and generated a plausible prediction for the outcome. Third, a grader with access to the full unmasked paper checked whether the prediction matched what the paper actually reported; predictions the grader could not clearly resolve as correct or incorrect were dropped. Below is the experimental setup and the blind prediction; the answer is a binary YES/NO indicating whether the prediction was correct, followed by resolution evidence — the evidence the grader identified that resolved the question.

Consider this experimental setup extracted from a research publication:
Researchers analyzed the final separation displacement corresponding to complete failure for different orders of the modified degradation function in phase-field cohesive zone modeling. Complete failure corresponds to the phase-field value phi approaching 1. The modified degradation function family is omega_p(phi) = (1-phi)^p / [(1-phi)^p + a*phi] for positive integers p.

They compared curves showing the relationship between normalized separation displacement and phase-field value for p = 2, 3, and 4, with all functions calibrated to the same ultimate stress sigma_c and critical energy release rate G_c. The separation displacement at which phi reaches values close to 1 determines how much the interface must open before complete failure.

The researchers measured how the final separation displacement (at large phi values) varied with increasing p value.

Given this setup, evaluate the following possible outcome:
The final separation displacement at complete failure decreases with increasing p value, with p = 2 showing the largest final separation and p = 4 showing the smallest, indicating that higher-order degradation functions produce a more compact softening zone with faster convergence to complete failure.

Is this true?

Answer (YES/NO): YES